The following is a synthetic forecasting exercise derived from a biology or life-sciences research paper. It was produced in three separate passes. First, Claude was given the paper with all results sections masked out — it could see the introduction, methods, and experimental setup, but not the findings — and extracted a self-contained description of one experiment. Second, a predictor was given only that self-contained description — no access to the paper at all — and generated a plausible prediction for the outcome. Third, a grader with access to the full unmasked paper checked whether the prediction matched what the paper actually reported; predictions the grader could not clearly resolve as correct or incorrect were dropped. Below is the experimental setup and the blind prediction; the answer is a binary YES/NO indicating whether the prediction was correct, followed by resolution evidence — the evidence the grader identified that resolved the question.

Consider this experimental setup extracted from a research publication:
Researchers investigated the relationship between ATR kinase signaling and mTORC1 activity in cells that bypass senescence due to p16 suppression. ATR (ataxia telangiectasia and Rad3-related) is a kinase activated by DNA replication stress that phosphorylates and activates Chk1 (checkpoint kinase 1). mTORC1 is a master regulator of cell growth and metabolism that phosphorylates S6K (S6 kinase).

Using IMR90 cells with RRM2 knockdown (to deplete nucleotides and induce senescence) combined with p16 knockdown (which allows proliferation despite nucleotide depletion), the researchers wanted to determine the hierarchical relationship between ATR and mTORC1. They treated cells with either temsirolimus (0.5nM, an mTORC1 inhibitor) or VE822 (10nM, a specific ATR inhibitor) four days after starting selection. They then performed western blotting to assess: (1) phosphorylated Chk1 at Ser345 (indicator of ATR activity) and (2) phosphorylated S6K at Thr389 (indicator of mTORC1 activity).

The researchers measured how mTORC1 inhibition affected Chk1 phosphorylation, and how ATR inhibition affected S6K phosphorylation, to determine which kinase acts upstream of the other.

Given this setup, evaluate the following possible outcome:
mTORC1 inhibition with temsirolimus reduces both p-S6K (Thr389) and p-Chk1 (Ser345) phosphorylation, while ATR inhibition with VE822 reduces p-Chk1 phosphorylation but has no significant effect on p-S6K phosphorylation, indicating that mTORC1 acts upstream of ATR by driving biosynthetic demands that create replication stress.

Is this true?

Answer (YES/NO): NO